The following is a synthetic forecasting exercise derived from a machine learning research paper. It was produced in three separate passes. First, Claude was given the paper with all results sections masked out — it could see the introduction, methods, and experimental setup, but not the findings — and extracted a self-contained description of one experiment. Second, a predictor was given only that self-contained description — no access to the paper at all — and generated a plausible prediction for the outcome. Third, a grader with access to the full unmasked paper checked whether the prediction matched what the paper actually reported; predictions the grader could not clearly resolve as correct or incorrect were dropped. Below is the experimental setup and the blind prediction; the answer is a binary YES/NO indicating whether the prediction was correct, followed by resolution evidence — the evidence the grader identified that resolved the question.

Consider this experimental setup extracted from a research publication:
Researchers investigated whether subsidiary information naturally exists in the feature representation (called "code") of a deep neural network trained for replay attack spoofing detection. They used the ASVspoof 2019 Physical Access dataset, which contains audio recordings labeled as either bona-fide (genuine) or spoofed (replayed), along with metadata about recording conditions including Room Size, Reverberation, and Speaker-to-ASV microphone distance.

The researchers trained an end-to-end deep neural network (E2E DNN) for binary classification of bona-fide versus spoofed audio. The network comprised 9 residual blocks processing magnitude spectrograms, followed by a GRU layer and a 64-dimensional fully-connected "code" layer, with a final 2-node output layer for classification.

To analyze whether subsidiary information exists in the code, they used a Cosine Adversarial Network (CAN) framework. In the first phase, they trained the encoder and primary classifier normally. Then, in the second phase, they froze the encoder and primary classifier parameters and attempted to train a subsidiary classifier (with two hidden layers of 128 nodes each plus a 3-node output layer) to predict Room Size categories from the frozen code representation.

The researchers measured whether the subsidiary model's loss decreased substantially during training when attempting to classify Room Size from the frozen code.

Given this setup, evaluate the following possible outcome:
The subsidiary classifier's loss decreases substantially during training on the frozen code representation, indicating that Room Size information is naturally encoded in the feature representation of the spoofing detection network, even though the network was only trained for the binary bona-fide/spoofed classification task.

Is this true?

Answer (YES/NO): NO